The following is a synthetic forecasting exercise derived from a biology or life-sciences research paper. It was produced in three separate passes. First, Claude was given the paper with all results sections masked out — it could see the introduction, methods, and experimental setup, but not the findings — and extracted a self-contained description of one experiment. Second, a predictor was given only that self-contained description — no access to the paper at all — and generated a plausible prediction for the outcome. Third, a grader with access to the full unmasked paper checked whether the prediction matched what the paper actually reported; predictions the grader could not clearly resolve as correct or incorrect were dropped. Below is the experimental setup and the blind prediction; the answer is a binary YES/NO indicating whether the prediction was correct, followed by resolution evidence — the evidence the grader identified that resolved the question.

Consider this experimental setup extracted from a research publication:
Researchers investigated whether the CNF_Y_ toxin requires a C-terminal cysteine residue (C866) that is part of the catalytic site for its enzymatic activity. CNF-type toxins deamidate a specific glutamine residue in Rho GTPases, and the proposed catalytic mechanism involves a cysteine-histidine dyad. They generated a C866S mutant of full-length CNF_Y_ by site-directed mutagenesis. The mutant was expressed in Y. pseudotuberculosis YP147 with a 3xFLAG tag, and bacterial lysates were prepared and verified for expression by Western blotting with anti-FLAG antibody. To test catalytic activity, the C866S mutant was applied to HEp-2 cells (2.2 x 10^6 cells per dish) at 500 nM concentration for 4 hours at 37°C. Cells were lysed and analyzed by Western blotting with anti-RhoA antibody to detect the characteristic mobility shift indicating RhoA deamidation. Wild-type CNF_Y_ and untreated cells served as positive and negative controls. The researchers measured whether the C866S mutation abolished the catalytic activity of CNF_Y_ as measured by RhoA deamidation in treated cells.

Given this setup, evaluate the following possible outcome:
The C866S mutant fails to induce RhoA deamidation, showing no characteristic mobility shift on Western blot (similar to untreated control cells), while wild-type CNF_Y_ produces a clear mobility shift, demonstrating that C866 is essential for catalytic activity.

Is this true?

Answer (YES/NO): YES